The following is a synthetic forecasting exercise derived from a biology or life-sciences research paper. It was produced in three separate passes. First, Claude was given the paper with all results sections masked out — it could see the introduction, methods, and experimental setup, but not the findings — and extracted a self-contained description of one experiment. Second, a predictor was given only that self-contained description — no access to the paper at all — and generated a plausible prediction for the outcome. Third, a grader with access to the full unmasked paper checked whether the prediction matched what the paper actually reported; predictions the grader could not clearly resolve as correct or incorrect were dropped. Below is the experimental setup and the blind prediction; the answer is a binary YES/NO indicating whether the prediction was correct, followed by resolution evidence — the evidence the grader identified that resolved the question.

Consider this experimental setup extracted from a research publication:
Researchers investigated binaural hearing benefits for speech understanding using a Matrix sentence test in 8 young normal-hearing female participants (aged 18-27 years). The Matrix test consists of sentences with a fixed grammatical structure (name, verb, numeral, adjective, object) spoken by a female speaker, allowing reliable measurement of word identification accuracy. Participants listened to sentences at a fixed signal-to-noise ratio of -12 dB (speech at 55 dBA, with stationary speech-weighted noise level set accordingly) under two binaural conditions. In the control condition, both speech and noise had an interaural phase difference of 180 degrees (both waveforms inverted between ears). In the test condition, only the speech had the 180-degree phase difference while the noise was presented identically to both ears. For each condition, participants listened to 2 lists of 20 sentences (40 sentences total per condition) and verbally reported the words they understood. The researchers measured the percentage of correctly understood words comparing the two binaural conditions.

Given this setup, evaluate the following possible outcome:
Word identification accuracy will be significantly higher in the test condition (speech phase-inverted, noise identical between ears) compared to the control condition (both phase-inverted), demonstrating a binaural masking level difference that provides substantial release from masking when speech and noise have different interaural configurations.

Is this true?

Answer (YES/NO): YES